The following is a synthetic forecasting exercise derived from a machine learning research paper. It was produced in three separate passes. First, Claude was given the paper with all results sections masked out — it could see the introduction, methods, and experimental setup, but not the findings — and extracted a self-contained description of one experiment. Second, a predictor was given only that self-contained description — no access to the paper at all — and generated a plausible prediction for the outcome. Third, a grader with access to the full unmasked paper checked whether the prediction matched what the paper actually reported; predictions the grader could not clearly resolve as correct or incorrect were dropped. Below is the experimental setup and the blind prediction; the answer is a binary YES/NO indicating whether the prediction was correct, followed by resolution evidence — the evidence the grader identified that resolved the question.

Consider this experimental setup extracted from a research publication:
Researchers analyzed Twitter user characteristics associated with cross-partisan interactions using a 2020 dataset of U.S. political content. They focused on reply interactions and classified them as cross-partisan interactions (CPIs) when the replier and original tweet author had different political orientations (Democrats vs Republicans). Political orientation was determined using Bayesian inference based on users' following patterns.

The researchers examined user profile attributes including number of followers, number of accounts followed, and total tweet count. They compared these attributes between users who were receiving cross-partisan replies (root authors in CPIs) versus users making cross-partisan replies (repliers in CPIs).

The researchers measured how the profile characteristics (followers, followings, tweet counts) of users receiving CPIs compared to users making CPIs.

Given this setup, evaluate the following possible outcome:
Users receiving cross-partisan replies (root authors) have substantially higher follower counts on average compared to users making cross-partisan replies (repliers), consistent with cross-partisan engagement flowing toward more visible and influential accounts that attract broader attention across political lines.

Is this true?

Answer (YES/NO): YES